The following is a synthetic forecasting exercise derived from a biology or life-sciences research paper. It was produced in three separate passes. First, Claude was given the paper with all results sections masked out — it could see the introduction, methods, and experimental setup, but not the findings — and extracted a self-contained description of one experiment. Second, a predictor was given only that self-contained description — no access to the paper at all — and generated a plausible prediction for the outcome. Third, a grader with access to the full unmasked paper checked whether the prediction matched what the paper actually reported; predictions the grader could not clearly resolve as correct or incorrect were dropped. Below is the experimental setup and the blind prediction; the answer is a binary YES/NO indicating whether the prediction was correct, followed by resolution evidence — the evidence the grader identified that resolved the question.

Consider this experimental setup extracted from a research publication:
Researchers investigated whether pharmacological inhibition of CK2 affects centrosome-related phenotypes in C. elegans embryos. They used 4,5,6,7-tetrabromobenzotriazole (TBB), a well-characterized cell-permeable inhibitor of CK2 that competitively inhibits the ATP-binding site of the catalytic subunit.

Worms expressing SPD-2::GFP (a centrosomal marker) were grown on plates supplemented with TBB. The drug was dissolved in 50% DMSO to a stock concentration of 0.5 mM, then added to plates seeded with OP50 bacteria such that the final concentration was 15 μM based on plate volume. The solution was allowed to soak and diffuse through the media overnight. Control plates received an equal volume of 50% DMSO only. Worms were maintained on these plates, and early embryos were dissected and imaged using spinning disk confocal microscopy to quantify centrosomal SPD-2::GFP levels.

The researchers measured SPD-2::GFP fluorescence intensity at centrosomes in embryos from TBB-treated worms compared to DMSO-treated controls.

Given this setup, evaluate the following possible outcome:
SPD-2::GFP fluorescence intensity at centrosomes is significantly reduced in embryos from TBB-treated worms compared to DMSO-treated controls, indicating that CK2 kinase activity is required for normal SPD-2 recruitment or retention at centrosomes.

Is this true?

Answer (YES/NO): NO